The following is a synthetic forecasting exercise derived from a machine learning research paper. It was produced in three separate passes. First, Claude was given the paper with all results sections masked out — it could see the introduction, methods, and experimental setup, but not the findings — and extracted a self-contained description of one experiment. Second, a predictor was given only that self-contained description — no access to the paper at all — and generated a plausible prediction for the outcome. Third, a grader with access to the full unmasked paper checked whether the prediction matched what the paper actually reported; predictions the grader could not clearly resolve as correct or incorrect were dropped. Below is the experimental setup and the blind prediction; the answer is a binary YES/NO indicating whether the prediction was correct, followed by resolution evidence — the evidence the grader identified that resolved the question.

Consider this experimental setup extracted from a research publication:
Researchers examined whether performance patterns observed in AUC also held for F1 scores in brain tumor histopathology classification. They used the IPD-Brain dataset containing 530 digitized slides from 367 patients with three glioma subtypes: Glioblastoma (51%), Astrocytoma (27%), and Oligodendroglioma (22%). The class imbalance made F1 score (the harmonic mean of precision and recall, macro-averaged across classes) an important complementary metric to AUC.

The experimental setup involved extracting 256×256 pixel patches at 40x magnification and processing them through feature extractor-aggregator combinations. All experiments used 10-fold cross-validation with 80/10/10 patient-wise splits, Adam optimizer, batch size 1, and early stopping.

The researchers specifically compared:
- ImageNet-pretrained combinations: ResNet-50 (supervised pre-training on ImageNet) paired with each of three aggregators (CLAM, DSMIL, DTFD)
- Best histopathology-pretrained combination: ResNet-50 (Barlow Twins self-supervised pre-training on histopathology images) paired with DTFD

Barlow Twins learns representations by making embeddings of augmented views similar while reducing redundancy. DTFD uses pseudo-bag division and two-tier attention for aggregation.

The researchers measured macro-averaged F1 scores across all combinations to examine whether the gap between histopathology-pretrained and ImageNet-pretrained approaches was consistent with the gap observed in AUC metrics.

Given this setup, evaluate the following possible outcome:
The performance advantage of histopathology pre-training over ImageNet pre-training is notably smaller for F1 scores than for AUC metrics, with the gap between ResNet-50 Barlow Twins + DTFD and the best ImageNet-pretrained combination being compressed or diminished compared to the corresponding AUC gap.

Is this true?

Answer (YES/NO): NO